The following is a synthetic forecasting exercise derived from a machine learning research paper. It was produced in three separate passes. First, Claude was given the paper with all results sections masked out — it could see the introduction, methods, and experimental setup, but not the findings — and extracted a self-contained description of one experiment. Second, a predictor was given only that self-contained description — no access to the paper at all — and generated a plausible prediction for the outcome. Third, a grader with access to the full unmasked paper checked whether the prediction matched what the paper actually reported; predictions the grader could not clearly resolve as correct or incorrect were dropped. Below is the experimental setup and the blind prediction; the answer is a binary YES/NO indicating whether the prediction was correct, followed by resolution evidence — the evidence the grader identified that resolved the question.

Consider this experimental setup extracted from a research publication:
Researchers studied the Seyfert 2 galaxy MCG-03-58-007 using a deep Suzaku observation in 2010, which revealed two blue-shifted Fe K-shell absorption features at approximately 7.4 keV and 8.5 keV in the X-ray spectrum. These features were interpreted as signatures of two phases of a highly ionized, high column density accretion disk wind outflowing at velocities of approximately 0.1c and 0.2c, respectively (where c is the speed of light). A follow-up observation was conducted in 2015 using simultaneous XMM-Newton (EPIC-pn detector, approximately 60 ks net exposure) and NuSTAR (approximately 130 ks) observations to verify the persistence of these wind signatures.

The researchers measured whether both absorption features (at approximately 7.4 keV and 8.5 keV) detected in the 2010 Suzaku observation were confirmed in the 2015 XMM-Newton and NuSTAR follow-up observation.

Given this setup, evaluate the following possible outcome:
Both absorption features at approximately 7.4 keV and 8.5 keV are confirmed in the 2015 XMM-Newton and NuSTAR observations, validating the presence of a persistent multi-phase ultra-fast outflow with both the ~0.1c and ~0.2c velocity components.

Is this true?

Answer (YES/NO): NO